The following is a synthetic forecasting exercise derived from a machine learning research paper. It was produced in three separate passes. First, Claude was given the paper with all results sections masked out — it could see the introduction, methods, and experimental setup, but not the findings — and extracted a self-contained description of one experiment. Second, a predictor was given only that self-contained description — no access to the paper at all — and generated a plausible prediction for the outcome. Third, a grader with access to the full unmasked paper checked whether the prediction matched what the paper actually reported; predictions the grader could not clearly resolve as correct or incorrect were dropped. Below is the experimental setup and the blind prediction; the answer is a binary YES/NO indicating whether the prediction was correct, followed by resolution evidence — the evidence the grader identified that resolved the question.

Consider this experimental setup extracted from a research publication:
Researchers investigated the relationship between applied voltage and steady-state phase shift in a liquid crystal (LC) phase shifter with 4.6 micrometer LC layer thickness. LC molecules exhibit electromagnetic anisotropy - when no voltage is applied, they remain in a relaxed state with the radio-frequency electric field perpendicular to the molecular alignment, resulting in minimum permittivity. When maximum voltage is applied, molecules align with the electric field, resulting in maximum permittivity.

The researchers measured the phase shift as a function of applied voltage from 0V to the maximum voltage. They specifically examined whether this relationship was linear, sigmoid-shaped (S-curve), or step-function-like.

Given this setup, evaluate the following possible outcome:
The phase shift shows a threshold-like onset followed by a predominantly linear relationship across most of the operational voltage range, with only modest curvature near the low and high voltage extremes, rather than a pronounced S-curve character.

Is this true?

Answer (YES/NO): NO